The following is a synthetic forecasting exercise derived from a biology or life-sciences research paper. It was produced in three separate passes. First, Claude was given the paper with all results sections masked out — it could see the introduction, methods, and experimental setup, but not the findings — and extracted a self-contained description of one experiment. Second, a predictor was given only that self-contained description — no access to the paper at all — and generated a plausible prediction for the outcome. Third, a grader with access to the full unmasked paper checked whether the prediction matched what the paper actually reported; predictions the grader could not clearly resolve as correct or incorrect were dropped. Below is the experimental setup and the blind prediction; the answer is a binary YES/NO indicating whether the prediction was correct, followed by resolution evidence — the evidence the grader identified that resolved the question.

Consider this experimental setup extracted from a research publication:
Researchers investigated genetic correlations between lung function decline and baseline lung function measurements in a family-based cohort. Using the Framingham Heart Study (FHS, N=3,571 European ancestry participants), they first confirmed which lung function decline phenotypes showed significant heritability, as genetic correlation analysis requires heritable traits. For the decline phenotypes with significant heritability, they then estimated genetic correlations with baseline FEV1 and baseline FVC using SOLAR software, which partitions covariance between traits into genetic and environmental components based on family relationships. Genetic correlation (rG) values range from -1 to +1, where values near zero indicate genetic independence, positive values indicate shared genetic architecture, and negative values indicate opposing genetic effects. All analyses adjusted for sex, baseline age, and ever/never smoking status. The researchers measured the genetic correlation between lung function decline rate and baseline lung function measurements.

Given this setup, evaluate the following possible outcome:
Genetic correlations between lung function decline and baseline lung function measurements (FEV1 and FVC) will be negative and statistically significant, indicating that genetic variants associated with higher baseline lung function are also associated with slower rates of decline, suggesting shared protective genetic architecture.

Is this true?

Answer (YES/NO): NO